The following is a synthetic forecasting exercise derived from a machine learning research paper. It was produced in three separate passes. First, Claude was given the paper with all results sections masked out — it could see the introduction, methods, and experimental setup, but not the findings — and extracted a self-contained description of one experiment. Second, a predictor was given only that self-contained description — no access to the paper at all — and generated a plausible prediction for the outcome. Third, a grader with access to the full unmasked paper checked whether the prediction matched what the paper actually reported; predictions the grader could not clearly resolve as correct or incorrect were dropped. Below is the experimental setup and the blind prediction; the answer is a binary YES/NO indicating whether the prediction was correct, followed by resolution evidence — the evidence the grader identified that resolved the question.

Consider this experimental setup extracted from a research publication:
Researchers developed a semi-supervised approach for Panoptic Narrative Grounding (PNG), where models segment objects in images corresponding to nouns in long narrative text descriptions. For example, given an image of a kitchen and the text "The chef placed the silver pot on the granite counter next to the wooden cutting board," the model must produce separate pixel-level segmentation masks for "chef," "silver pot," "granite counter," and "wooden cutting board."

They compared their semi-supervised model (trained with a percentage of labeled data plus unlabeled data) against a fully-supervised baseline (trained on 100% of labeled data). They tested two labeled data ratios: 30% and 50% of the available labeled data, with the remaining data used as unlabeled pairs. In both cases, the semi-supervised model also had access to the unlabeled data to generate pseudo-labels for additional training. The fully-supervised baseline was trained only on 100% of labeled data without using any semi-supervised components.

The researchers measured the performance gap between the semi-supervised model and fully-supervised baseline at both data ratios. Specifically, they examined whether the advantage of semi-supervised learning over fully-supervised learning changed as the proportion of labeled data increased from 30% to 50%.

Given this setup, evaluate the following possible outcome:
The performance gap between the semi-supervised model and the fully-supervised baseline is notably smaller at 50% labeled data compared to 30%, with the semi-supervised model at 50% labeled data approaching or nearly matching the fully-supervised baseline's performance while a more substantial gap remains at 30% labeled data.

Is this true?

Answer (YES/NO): NO